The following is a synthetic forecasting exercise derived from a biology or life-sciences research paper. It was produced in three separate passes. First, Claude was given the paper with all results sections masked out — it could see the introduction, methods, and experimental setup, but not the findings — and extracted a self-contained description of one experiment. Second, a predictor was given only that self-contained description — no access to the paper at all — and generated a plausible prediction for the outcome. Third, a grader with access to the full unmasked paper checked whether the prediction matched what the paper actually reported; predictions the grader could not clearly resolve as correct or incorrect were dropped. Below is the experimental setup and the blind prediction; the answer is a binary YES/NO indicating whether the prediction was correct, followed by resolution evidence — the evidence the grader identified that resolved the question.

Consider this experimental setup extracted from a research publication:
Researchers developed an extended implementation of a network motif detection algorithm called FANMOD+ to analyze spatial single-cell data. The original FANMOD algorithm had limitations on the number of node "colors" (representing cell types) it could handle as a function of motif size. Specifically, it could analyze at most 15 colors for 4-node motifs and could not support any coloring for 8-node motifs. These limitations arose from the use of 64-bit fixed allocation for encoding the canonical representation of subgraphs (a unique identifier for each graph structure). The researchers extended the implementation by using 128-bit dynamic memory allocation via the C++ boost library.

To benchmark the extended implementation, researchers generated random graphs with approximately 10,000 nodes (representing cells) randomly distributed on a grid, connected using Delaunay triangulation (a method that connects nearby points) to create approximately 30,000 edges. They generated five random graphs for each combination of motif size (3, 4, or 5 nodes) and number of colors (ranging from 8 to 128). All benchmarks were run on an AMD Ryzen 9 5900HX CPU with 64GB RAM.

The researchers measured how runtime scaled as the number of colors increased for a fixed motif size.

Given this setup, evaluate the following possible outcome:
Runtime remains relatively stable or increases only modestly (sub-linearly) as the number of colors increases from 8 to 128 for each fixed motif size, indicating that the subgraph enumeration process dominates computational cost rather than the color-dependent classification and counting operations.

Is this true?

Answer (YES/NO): NO